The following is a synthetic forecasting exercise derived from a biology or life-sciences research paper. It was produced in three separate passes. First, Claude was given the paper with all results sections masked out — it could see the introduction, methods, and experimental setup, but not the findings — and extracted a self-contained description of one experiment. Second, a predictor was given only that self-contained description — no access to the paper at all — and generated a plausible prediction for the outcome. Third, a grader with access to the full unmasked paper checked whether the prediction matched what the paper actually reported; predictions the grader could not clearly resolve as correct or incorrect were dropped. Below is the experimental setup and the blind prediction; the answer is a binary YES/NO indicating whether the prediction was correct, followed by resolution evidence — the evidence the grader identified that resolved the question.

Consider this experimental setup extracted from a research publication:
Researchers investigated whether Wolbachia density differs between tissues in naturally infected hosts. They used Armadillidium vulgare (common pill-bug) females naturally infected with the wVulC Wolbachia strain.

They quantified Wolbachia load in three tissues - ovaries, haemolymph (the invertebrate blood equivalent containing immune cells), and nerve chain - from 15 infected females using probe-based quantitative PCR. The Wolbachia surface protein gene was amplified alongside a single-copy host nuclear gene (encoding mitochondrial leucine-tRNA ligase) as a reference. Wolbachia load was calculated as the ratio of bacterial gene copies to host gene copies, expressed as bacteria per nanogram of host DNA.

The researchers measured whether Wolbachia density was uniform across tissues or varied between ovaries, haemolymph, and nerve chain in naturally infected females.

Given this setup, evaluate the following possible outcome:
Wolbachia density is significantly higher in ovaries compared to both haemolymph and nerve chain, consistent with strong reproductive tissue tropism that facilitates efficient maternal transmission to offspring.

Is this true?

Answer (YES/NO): NO